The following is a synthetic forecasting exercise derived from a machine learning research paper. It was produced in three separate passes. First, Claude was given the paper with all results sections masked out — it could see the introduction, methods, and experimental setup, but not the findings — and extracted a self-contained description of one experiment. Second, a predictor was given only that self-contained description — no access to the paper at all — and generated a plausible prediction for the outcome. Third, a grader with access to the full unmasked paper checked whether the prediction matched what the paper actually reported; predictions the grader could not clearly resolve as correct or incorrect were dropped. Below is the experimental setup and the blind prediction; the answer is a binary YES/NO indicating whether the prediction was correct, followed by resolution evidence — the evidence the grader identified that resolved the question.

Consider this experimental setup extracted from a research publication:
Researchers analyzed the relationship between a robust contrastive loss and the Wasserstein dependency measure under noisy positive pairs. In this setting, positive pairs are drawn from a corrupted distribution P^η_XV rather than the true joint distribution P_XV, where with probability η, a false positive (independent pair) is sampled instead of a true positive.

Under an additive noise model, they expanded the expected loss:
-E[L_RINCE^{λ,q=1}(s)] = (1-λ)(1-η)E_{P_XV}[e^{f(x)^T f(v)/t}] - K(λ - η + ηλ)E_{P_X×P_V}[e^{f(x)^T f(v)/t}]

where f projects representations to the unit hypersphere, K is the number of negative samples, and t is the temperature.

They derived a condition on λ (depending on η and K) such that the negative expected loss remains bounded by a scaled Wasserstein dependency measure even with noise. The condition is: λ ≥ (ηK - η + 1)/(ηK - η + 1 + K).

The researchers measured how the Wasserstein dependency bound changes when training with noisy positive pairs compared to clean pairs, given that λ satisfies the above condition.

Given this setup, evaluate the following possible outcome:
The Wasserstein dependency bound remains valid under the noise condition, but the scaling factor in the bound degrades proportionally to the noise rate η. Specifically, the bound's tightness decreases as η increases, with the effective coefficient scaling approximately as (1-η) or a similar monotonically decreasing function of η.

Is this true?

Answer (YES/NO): YES